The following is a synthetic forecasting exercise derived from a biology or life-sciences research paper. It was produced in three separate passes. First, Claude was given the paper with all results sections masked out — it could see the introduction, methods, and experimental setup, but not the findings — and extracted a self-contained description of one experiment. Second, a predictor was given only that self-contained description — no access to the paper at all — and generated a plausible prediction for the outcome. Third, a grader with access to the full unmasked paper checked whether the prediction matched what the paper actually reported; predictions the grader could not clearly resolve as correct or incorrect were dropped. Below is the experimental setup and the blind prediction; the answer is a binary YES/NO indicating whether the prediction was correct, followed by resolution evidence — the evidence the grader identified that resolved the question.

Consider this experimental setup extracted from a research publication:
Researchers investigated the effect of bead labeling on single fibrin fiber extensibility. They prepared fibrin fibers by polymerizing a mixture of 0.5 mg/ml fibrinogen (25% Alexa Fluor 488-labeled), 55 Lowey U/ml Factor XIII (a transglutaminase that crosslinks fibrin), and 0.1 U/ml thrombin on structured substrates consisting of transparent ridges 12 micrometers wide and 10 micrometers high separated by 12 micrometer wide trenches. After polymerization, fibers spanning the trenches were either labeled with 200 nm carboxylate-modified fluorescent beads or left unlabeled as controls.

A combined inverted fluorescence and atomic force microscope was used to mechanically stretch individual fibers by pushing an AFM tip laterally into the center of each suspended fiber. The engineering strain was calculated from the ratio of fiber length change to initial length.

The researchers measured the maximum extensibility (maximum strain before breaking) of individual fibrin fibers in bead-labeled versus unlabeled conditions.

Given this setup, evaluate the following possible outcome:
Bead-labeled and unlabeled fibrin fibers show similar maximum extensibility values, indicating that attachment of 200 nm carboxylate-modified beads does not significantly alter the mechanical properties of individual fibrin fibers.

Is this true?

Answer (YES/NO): YES